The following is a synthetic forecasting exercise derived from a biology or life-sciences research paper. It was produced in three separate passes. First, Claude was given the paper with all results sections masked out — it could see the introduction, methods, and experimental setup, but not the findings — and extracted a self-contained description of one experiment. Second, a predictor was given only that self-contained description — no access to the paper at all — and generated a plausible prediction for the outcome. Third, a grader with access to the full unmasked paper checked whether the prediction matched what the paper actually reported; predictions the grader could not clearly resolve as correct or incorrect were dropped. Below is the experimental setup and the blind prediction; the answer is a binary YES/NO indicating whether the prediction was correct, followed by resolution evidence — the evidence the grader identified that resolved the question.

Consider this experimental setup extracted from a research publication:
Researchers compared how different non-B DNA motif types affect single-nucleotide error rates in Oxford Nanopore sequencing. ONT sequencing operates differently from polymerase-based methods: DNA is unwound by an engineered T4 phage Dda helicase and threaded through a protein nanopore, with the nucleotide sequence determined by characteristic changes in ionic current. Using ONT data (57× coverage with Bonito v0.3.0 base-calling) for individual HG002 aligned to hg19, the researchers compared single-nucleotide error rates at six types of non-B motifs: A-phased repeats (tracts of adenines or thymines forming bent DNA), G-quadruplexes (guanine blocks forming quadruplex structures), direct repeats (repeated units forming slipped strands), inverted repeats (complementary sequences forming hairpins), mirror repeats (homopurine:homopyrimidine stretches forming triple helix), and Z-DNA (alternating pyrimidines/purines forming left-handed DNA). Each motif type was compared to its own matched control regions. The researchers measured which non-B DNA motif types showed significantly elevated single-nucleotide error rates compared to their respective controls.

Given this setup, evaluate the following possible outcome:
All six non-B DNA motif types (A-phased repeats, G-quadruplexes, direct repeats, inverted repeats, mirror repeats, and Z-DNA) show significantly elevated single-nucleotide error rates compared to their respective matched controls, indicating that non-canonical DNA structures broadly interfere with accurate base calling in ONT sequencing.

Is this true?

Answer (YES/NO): NO